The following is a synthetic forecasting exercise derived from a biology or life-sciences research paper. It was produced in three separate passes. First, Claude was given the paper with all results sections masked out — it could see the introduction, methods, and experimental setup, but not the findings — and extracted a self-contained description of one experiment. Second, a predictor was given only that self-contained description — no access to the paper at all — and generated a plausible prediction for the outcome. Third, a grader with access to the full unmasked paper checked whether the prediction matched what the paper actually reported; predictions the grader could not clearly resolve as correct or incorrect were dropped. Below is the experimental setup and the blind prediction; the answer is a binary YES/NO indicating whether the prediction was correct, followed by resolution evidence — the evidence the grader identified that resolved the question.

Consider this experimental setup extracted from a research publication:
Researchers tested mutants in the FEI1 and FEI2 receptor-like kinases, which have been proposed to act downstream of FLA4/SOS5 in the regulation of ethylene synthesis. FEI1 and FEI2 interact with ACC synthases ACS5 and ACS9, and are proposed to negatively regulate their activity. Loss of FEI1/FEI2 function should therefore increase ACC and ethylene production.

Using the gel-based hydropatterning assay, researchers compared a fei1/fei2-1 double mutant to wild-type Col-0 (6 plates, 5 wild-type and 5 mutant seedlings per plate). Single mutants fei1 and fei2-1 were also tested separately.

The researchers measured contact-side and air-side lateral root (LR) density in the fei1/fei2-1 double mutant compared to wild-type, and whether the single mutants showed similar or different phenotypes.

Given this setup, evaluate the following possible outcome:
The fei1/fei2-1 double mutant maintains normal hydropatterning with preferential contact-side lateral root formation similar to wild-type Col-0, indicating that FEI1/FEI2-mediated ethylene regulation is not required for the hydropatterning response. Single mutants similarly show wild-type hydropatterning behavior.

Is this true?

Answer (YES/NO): NO